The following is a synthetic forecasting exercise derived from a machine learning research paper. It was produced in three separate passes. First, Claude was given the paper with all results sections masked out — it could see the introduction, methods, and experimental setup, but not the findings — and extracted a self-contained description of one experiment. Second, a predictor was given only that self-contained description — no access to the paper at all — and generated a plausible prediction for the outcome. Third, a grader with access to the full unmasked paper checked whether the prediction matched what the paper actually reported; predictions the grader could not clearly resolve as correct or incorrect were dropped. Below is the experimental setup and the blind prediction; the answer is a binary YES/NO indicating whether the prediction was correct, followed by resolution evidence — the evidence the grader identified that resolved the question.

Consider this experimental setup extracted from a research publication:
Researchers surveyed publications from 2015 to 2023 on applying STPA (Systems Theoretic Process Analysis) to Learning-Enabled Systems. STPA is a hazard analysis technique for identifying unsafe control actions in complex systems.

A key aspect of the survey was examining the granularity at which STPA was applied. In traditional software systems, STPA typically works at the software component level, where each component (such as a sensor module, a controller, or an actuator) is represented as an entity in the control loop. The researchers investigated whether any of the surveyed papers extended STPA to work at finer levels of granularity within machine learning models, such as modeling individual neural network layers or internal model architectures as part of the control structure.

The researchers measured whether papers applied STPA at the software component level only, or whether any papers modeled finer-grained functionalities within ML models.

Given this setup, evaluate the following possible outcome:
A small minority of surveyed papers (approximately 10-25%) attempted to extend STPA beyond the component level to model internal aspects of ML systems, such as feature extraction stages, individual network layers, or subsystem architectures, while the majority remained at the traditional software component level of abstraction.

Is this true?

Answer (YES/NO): NO